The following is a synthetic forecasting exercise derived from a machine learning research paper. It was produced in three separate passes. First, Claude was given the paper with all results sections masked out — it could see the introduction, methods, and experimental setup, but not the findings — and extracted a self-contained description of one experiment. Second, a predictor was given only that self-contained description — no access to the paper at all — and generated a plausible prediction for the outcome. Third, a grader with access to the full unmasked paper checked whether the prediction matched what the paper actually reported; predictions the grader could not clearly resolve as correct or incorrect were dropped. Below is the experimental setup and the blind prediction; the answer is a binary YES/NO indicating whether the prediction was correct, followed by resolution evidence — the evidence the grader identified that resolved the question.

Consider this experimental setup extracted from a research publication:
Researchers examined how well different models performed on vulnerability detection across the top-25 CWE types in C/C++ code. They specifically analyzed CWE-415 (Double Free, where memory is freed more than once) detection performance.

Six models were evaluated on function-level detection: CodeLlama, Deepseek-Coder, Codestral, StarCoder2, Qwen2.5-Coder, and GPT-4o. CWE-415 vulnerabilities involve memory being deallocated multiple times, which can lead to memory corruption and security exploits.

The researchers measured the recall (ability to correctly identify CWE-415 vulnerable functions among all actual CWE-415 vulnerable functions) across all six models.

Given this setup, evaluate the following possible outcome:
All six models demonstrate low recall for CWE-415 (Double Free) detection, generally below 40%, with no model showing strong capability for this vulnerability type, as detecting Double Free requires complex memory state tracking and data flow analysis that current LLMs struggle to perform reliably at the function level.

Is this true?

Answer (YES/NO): NO